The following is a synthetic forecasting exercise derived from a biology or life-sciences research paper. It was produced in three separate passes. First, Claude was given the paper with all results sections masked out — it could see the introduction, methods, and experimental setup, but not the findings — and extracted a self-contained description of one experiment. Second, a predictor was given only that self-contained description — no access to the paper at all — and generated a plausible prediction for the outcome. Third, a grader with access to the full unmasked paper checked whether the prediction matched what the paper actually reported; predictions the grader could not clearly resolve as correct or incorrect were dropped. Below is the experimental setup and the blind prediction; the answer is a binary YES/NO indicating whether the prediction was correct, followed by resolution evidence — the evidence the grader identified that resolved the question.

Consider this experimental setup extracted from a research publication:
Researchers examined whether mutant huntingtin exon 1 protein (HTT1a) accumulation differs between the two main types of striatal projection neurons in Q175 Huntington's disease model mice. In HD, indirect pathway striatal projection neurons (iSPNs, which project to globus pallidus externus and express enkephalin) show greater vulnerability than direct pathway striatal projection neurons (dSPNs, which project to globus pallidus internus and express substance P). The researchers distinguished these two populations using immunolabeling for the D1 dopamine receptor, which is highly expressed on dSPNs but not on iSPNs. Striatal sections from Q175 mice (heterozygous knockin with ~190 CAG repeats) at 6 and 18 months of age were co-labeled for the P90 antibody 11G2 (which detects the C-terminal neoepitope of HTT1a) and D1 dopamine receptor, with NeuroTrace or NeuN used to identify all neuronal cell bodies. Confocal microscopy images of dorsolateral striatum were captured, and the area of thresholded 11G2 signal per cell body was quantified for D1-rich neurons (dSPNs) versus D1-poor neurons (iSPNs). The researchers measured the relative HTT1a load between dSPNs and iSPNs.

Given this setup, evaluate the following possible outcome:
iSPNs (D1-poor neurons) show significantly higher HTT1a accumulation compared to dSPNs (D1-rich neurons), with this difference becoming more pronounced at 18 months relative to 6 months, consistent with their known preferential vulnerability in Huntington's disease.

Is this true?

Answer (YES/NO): NO